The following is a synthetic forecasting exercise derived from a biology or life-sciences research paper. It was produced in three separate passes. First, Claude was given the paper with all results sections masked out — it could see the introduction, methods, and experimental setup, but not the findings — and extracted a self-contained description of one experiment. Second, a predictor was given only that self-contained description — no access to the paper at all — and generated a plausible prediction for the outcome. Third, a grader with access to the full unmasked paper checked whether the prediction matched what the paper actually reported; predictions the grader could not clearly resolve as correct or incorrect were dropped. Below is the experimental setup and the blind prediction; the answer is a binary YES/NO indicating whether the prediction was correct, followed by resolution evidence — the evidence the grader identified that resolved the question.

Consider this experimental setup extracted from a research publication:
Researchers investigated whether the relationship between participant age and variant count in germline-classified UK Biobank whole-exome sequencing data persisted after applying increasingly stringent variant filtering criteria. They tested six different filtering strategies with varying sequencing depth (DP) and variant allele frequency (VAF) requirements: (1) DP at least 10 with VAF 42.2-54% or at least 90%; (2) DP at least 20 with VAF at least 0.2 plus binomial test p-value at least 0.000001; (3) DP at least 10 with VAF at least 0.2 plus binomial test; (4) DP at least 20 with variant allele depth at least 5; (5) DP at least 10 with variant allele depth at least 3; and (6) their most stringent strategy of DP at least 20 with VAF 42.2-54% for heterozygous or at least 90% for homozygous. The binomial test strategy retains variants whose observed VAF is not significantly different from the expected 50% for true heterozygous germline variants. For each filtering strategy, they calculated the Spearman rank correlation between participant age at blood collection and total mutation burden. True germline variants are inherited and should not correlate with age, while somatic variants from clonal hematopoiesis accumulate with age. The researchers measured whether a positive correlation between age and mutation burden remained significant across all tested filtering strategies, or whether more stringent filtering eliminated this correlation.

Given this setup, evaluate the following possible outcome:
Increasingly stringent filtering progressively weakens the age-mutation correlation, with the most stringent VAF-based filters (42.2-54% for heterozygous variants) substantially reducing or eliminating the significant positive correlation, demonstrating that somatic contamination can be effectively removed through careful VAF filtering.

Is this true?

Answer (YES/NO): NO